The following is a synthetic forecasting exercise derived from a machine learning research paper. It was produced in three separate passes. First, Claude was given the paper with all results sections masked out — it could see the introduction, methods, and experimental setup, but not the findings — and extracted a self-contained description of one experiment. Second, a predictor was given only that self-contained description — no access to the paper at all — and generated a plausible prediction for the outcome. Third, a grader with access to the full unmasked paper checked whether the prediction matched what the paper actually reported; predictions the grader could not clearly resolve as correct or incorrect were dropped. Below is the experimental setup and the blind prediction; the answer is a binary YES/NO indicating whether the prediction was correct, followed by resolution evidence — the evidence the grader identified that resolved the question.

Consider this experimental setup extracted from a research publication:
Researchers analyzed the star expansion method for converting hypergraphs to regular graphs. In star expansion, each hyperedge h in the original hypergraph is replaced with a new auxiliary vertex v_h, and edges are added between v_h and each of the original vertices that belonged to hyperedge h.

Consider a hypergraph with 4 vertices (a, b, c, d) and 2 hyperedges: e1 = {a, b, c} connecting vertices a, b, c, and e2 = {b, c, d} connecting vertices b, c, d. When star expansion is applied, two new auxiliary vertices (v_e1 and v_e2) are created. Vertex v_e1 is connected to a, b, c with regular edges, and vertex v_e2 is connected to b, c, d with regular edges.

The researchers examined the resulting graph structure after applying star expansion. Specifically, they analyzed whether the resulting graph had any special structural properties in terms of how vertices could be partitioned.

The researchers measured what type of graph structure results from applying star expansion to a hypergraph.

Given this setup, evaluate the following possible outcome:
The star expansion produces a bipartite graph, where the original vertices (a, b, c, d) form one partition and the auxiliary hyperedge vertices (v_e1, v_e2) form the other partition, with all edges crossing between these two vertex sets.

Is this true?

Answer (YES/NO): YES